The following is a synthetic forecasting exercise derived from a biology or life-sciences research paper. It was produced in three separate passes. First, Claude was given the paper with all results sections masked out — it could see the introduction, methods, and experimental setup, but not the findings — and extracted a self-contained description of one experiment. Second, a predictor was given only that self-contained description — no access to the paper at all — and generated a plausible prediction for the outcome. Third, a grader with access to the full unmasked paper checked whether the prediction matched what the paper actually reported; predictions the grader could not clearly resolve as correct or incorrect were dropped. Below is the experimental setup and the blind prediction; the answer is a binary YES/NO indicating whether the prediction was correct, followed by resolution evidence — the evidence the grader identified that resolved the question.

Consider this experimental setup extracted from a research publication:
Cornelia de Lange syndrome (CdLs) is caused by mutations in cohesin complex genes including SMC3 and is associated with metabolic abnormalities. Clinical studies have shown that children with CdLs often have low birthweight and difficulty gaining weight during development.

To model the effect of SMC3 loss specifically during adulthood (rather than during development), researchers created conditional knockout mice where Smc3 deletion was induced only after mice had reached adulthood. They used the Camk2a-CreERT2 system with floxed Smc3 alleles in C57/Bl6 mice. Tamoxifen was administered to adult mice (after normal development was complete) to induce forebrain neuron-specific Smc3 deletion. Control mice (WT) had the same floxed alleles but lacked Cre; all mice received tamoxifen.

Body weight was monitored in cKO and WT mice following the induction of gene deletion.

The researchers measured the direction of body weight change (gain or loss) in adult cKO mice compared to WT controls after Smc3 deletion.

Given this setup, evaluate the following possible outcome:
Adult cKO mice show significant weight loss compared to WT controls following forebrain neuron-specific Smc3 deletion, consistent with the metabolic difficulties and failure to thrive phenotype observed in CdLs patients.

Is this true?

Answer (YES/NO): NO